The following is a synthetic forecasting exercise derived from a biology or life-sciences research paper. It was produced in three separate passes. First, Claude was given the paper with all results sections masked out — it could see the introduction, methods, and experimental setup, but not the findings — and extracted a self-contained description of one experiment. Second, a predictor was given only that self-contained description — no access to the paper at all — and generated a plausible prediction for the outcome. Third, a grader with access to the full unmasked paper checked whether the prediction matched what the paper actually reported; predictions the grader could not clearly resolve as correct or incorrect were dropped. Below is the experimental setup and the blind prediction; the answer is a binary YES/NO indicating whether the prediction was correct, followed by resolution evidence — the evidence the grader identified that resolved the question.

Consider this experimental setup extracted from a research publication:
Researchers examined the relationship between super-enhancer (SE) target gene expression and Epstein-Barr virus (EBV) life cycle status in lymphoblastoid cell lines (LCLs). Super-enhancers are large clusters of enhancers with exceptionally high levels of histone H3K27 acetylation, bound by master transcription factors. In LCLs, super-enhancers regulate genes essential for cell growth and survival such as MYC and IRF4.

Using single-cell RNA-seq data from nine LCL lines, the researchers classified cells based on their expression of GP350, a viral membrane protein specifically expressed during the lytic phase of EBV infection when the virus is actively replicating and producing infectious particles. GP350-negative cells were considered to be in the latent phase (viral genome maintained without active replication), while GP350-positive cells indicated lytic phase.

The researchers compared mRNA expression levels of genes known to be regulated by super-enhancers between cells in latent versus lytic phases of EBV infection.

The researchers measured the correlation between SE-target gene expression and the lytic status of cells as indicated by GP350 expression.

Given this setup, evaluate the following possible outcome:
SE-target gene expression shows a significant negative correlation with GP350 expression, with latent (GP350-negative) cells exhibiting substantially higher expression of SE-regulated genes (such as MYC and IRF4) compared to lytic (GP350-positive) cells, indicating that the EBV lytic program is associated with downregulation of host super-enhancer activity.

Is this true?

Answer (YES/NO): YES